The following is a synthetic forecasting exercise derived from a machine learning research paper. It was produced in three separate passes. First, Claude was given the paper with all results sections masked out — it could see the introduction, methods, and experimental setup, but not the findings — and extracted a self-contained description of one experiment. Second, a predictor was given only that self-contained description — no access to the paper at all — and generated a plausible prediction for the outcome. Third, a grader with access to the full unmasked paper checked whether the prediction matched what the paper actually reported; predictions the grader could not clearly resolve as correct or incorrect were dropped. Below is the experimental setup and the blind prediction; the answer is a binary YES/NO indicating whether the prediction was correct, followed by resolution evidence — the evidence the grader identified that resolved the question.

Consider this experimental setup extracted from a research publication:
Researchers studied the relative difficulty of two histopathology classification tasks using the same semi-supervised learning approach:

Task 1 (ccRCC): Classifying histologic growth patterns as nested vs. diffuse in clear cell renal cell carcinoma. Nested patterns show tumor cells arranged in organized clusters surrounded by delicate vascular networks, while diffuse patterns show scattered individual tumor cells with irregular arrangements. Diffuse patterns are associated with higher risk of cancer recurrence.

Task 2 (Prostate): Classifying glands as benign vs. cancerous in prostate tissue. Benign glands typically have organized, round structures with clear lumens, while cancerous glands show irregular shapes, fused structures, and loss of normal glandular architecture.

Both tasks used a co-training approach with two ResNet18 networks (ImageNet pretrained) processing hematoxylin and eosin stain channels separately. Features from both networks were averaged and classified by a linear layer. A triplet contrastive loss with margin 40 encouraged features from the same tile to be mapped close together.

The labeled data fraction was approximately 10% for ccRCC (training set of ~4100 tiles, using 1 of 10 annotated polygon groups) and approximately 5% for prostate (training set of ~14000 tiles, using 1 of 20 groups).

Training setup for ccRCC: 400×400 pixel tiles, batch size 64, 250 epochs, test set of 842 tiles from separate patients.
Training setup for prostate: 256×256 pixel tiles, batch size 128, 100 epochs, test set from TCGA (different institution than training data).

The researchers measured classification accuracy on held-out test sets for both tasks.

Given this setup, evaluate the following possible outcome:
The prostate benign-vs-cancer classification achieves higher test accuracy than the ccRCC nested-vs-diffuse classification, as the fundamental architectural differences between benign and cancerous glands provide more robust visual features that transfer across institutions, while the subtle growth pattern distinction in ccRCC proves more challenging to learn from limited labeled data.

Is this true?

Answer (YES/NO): NO